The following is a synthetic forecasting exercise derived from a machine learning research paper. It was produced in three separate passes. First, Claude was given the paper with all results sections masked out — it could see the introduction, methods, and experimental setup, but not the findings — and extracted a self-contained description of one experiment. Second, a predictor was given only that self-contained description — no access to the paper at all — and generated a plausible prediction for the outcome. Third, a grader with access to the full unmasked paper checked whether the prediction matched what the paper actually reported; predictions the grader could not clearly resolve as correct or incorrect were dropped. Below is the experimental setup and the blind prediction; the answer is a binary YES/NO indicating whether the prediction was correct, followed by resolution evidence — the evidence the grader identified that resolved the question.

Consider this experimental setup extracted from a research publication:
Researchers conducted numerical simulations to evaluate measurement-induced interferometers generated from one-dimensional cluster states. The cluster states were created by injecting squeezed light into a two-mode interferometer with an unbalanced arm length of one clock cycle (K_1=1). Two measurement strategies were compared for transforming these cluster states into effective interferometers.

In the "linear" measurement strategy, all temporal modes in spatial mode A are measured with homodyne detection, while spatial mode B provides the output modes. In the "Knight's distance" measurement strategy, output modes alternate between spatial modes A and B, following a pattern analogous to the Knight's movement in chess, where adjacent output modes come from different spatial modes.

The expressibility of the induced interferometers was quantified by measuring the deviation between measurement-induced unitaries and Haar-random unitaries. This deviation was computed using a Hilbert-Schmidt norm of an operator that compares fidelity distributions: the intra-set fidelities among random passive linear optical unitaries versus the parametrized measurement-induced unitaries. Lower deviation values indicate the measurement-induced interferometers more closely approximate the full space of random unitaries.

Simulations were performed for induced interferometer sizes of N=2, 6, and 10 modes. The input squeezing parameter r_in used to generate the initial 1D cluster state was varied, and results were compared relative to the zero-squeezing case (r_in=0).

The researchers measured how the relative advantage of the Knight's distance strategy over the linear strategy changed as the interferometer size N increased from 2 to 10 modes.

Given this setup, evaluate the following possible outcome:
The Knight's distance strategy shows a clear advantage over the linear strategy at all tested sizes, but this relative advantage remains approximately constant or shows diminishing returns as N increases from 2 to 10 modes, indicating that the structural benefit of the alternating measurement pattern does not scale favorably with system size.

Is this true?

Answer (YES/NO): YES